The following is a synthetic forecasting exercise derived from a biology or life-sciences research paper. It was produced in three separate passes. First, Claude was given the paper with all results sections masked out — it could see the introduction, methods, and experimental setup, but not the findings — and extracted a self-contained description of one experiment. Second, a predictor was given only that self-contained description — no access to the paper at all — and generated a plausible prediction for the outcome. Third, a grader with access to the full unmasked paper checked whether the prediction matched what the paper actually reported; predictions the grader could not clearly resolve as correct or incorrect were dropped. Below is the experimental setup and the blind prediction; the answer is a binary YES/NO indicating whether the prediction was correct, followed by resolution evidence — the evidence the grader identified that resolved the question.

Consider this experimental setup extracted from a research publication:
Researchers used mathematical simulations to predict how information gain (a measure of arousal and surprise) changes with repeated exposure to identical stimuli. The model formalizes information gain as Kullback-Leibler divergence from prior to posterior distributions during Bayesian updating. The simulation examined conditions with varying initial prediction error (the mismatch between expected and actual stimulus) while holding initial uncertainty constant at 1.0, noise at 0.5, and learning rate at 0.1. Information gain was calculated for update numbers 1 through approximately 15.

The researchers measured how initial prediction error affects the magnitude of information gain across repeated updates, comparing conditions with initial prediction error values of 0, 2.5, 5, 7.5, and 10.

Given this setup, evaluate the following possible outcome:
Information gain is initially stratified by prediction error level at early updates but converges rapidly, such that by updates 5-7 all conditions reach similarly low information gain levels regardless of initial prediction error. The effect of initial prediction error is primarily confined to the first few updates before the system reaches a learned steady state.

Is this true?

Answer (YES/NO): NO